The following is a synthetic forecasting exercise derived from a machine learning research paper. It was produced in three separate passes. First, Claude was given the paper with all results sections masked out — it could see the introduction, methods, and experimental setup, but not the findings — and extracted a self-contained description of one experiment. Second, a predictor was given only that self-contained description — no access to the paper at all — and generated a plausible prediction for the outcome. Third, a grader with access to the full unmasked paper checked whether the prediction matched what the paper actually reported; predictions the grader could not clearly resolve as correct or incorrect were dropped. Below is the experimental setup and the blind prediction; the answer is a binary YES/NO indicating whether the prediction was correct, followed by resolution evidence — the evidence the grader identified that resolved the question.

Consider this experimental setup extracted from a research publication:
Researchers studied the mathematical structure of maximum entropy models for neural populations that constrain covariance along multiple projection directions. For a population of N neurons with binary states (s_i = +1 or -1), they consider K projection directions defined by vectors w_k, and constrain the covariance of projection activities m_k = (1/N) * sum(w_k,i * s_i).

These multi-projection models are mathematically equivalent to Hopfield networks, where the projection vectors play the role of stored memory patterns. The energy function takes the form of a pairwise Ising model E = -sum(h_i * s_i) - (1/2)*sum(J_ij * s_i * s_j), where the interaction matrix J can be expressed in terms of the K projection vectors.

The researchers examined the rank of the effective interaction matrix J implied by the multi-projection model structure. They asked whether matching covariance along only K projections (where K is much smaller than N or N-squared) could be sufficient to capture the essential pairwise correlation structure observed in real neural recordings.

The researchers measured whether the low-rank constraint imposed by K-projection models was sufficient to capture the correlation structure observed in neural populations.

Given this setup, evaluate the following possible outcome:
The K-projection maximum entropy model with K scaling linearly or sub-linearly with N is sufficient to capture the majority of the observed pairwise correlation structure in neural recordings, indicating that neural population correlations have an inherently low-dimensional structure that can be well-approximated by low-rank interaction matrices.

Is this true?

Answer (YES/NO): NO